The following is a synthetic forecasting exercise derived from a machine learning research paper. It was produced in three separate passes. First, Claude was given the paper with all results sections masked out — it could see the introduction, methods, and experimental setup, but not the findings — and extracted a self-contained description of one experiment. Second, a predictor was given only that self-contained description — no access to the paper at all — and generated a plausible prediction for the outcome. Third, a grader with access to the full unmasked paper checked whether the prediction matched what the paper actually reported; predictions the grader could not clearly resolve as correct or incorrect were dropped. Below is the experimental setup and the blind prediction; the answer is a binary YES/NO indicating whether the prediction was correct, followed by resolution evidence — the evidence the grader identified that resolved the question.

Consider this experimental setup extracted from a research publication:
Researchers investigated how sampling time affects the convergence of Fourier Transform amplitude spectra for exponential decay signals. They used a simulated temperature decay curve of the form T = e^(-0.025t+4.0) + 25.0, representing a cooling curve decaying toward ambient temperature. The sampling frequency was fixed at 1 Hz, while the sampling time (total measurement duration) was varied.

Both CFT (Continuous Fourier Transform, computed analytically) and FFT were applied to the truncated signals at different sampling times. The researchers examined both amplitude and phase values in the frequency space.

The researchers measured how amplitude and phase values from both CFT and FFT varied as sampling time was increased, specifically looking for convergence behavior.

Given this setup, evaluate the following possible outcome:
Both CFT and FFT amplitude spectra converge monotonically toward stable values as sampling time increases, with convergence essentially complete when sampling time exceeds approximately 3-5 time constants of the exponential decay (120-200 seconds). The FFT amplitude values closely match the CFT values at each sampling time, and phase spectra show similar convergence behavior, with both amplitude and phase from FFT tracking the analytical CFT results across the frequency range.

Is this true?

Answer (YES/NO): NO